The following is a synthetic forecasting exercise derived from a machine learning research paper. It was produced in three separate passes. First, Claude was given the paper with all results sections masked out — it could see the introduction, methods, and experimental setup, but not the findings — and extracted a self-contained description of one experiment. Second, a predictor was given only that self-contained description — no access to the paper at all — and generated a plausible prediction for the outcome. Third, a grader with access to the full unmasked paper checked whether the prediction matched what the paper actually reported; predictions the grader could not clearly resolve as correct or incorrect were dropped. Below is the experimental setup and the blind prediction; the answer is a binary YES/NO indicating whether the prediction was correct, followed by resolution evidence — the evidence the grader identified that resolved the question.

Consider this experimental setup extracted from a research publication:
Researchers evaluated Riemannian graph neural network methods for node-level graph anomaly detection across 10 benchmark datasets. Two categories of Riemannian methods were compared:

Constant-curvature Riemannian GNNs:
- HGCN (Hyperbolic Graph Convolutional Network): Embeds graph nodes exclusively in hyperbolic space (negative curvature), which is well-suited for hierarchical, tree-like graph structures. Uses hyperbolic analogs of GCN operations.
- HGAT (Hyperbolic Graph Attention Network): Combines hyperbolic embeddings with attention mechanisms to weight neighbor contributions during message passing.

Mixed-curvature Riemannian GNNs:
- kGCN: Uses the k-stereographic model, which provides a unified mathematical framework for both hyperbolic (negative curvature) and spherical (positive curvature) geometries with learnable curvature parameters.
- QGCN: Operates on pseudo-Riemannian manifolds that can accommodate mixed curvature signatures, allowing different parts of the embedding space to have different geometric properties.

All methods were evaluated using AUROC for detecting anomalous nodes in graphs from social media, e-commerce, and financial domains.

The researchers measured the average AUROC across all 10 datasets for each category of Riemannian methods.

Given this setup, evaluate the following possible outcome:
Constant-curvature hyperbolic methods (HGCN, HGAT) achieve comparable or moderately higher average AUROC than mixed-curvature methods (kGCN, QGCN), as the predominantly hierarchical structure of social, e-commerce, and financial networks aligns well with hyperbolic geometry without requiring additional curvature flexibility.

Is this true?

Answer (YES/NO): NO